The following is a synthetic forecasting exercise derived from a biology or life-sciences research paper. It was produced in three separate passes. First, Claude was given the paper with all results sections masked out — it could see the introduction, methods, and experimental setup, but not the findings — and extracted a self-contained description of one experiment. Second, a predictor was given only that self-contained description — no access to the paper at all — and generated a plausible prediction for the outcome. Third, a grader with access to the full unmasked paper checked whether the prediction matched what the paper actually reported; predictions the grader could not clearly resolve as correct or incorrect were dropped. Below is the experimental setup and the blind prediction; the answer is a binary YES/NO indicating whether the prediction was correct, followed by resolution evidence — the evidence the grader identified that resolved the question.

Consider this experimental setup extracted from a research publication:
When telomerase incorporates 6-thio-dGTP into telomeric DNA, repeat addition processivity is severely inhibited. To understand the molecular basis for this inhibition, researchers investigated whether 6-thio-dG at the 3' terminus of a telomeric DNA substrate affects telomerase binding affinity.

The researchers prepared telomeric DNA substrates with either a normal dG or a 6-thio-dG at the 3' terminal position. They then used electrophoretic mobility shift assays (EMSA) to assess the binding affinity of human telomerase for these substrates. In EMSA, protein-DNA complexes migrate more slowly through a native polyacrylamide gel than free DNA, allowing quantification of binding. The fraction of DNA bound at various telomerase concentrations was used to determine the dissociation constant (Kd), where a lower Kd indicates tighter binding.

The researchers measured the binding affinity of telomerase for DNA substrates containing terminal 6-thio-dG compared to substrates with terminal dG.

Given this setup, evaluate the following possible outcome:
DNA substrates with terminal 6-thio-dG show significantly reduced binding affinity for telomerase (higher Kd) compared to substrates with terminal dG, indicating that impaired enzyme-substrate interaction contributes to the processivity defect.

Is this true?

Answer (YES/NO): NO